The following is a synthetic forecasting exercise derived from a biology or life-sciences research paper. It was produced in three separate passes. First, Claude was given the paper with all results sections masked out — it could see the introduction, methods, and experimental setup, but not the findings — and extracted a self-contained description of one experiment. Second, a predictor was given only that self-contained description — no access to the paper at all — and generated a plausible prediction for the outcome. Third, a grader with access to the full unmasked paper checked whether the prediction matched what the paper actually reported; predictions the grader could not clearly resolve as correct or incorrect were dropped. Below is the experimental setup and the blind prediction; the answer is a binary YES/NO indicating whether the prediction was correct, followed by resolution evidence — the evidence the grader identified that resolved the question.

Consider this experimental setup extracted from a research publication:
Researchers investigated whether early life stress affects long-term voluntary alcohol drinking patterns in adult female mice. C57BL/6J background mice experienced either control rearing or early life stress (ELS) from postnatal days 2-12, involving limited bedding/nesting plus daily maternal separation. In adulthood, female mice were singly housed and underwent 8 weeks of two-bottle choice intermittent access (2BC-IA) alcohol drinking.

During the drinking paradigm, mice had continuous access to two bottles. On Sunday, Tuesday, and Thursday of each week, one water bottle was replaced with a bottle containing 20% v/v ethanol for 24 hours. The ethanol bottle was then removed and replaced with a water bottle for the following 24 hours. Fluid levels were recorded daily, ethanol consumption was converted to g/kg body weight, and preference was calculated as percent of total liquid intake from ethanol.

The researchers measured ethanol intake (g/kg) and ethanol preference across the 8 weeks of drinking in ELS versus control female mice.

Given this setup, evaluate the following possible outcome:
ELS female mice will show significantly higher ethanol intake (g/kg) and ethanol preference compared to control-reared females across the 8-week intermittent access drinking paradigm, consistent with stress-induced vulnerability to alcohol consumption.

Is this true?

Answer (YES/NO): NO